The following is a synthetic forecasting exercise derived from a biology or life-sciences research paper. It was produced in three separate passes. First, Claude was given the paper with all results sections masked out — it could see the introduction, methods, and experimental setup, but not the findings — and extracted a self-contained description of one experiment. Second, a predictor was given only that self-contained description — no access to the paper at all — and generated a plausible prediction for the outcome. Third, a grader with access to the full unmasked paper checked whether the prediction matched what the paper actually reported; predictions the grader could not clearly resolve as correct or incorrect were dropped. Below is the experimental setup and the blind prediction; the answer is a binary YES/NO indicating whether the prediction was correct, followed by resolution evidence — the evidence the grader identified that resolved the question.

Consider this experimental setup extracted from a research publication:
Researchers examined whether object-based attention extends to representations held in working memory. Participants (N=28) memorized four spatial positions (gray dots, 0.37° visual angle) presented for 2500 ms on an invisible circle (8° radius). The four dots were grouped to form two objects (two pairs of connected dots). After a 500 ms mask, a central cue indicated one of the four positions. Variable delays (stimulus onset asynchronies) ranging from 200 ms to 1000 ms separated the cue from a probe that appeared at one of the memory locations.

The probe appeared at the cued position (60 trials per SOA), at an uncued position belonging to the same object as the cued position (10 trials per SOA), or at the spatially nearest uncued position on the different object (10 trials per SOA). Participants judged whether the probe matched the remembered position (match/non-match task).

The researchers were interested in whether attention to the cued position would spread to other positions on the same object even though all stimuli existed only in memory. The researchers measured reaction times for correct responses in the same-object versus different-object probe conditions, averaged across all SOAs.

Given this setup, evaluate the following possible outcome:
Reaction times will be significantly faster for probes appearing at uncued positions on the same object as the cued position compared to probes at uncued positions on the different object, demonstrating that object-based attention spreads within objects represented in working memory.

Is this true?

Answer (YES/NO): YES